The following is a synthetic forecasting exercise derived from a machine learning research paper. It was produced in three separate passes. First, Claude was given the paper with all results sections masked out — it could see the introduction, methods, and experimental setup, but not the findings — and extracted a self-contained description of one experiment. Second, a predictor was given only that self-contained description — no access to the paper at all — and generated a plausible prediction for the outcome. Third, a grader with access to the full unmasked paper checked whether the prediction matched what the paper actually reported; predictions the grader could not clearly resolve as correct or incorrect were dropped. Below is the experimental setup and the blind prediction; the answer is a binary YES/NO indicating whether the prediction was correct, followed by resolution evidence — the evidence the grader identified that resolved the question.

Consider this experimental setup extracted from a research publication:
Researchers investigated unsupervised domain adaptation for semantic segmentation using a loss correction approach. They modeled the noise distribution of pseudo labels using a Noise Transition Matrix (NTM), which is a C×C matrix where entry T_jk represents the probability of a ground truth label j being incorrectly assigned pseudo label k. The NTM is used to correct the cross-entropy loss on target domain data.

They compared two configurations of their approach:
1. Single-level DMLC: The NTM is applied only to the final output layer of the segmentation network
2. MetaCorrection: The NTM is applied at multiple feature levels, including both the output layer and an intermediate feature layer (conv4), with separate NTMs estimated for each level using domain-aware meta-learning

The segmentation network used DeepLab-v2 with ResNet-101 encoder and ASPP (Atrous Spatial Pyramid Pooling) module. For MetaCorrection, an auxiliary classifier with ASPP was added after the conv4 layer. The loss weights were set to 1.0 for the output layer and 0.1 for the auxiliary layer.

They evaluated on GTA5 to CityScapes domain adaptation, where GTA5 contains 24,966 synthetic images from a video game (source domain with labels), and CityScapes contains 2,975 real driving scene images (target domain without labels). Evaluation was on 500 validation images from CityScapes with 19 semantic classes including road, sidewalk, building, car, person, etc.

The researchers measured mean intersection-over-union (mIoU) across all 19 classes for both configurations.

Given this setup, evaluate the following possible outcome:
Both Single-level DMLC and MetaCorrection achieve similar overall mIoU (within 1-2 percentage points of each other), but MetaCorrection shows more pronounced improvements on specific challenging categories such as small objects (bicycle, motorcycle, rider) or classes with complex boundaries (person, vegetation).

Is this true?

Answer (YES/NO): NO